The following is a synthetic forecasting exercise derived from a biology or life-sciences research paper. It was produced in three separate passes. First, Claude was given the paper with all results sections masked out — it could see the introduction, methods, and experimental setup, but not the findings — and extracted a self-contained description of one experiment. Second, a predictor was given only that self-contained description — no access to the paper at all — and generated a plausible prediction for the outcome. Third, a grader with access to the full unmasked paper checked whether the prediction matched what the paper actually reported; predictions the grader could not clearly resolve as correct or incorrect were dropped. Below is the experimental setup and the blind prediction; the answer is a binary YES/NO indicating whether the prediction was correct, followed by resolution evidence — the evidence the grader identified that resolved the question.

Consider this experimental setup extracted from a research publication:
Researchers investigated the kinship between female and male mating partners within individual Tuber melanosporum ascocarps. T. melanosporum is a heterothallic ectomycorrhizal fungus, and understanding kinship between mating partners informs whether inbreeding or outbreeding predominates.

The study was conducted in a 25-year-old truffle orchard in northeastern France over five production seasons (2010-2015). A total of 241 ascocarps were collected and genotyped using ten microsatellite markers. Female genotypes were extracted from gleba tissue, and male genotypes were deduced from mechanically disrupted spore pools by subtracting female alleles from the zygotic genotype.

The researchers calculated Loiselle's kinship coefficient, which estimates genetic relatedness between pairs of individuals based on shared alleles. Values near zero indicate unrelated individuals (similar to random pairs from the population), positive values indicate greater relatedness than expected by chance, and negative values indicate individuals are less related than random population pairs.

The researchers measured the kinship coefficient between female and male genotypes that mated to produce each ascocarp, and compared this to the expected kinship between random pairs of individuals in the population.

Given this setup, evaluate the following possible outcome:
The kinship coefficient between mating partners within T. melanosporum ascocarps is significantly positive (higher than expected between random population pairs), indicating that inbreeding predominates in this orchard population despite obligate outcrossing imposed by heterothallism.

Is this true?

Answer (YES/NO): YES